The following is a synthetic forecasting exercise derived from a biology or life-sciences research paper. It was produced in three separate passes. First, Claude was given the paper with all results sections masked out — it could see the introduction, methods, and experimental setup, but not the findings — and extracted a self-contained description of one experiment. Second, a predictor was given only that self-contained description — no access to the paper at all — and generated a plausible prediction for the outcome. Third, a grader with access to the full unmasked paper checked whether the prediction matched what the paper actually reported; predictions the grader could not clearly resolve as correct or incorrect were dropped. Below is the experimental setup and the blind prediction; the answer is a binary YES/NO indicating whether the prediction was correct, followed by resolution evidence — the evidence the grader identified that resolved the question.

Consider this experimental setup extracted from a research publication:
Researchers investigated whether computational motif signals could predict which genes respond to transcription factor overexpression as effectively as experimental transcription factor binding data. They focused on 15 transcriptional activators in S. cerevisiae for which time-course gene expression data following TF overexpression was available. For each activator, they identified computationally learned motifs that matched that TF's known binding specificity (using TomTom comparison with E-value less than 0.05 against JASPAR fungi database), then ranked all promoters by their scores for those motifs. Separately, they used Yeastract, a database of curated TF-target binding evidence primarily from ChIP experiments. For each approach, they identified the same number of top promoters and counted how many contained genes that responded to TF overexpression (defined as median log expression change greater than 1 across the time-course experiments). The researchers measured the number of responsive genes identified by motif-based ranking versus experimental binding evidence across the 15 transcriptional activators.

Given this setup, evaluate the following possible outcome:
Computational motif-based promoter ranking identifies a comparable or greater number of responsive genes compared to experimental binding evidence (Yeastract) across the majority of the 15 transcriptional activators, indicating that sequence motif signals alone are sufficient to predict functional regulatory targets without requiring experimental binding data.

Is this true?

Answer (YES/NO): YES